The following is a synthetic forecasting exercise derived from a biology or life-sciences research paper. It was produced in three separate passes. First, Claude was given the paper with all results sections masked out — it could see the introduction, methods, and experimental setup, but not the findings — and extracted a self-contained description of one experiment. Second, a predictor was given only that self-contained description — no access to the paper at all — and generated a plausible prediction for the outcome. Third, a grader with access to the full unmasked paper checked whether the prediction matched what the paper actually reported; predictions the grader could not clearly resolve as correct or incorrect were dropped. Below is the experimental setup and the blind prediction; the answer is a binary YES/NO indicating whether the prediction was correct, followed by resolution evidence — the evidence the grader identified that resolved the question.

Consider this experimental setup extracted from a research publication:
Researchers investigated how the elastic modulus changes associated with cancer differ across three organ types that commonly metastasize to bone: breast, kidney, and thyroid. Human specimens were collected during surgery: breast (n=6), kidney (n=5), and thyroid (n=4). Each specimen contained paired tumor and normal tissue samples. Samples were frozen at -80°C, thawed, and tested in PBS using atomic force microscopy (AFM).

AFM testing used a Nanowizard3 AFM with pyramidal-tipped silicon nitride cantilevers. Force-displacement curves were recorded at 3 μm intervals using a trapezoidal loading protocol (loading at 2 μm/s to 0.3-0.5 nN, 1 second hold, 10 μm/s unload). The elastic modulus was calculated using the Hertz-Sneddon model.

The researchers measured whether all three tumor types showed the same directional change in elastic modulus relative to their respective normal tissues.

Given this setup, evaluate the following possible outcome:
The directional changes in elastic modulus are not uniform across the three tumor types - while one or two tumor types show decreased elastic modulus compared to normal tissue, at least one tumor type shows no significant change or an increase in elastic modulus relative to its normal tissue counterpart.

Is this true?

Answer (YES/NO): YES